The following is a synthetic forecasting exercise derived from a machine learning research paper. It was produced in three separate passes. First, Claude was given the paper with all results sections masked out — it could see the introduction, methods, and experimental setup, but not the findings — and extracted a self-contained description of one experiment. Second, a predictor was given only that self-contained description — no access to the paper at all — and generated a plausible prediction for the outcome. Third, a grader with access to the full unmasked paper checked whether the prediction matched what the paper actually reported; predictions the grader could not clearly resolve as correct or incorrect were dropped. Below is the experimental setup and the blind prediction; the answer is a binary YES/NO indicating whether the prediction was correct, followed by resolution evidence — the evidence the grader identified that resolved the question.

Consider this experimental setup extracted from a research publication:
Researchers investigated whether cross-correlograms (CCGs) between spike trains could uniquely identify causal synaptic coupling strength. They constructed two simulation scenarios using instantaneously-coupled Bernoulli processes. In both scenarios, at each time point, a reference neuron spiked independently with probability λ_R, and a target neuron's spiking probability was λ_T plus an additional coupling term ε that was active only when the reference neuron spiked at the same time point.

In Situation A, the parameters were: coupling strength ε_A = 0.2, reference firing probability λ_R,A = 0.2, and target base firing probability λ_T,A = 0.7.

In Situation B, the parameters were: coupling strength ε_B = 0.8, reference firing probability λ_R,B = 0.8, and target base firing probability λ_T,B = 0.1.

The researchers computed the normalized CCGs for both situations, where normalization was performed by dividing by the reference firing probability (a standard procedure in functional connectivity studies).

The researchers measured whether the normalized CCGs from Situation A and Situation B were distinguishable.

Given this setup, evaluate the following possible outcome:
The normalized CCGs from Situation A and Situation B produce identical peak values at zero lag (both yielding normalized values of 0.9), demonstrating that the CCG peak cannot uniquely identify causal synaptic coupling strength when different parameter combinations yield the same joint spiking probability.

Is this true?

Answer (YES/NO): YES